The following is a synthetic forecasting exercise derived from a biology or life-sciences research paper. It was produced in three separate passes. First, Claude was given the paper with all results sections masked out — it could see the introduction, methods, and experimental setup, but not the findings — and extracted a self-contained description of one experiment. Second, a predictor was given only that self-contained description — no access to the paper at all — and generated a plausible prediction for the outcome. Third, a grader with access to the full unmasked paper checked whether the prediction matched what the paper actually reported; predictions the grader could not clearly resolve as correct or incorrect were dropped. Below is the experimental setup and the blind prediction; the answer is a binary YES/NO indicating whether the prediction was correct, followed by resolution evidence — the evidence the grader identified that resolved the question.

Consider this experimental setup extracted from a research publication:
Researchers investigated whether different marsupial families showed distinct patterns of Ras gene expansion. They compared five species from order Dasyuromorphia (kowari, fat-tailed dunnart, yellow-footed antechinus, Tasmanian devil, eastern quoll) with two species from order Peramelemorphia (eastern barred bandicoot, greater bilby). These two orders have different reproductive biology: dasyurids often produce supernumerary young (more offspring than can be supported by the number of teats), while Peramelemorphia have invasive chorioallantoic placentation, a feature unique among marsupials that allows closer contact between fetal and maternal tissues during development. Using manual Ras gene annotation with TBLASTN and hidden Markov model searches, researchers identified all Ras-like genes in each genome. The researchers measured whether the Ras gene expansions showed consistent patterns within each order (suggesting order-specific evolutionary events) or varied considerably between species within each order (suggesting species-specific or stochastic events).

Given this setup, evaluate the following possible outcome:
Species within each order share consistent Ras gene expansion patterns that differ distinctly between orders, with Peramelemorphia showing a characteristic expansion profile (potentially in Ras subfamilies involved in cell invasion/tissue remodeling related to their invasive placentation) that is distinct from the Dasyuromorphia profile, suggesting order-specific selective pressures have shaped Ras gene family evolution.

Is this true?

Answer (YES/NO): YES